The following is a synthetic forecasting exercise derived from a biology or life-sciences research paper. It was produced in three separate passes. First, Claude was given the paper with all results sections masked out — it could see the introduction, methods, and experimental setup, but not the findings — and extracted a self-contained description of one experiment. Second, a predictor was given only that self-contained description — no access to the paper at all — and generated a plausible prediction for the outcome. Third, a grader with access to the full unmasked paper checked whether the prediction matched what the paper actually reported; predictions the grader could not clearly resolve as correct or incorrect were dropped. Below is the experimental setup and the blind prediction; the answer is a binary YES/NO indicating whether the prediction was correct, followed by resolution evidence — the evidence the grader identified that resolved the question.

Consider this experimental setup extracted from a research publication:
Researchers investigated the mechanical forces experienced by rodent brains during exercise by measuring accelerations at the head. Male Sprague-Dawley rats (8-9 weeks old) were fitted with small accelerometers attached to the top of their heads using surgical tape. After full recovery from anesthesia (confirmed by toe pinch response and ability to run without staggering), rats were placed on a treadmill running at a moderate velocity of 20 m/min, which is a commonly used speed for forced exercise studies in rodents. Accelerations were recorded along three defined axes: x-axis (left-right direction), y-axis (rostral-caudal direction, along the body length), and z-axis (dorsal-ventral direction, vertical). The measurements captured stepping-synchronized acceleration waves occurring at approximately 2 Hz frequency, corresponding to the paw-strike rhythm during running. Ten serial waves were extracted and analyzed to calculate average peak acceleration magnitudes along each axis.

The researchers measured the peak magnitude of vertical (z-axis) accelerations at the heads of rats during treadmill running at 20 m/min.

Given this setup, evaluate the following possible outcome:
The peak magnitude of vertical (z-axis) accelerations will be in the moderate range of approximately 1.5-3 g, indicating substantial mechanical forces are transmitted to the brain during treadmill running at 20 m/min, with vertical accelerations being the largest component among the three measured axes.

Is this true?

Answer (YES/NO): NO